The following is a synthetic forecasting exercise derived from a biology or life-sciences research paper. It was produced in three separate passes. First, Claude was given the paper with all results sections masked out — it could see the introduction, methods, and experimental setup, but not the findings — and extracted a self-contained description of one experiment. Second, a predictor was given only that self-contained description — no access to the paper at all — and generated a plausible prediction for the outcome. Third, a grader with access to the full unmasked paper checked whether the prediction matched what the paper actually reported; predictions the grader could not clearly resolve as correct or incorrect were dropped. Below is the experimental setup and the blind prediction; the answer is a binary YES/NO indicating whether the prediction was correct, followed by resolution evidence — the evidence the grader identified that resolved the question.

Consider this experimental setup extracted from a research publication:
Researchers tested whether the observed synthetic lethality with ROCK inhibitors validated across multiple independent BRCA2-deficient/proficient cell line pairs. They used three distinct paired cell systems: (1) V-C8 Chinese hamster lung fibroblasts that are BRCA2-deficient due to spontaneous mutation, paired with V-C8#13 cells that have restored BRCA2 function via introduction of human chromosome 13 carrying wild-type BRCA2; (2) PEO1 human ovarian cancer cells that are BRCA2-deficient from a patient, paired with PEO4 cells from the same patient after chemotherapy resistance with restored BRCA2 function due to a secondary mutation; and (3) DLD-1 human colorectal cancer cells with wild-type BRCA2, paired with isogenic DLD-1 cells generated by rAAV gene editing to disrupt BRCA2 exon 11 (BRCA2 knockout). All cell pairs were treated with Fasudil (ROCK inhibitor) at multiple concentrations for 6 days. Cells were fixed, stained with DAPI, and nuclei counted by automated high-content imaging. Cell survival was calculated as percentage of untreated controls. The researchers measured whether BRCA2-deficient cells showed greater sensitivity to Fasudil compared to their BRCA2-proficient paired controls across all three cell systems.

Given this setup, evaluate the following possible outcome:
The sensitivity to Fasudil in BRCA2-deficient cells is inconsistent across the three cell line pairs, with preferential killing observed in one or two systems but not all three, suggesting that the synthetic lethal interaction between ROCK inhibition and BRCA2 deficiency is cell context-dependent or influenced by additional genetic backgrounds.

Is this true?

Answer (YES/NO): NO